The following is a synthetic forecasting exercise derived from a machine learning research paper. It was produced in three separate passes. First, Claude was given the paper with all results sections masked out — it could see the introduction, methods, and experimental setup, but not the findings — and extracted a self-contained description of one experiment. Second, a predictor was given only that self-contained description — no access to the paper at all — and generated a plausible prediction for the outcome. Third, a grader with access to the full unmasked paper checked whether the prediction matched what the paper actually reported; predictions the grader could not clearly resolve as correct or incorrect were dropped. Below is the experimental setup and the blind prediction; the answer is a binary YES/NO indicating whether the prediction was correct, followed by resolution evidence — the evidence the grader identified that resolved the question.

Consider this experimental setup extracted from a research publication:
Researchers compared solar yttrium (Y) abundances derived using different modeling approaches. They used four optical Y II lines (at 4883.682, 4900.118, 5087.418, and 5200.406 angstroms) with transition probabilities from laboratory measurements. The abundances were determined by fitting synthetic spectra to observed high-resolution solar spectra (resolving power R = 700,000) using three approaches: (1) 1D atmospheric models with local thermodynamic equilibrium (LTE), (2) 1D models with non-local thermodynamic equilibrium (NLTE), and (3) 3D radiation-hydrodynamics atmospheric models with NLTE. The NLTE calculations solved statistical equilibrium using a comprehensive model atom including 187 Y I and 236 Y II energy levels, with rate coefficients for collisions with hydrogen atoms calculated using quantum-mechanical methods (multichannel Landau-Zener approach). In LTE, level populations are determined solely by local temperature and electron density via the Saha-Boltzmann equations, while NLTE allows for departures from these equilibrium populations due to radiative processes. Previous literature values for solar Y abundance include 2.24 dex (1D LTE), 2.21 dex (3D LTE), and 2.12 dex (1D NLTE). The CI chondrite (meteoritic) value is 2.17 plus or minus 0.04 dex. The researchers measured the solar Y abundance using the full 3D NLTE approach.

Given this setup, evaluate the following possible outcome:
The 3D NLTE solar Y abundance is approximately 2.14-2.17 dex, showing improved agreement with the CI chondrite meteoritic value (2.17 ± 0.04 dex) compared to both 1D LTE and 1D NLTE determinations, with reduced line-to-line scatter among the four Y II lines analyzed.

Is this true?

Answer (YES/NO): NO